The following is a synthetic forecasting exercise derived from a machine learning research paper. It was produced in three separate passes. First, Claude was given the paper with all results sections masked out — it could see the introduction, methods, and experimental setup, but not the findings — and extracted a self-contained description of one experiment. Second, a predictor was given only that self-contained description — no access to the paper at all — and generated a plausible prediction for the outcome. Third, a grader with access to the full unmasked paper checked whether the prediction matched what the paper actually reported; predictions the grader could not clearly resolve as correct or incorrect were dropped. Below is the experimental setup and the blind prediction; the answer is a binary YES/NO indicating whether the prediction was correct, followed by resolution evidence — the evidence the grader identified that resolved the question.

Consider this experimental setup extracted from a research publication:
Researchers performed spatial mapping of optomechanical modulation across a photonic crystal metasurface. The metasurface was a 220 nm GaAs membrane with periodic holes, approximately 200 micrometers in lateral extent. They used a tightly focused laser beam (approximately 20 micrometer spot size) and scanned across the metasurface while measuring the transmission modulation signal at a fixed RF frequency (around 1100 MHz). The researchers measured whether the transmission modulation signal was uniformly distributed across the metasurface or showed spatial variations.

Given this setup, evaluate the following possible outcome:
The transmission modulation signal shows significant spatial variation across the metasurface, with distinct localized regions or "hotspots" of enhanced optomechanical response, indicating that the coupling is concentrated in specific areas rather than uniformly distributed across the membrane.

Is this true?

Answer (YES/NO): YES